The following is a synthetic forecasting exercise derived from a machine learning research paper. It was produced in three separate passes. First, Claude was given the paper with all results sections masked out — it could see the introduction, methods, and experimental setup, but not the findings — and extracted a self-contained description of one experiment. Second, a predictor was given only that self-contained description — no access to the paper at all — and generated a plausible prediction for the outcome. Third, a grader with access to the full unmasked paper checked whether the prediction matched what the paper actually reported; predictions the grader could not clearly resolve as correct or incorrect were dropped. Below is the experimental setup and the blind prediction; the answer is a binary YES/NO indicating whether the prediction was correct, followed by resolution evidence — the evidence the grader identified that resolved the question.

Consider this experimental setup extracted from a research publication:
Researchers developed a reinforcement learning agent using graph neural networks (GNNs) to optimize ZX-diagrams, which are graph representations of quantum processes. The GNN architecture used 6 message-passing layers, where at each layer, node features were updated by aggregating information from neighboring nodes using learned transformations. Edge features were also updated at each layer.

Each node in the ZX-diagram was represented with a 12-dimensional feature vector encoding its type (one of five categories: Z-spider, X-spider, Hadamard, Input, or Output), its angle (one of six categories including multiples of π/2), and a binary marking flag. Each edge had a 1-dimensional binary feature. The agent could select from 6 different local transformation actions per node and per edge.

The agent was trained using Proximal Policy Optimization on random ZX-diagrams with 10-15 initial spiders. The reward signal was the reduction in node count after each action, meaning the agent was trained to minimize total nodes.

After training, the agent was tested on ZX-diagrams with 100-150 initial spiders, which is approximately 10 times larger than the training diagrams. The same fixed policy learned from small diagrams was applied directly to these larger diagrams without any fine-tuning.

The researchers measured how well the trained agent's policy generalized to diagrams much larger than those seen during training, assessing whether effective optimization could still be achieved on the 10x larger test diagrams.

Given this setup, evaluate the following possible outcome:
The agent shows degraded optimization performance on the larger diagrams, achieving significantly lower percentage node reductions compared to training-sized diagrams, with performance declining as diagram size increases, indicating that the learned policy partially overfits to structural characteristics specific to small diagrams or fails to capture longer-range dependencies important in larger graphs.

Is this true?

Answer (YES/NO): NO